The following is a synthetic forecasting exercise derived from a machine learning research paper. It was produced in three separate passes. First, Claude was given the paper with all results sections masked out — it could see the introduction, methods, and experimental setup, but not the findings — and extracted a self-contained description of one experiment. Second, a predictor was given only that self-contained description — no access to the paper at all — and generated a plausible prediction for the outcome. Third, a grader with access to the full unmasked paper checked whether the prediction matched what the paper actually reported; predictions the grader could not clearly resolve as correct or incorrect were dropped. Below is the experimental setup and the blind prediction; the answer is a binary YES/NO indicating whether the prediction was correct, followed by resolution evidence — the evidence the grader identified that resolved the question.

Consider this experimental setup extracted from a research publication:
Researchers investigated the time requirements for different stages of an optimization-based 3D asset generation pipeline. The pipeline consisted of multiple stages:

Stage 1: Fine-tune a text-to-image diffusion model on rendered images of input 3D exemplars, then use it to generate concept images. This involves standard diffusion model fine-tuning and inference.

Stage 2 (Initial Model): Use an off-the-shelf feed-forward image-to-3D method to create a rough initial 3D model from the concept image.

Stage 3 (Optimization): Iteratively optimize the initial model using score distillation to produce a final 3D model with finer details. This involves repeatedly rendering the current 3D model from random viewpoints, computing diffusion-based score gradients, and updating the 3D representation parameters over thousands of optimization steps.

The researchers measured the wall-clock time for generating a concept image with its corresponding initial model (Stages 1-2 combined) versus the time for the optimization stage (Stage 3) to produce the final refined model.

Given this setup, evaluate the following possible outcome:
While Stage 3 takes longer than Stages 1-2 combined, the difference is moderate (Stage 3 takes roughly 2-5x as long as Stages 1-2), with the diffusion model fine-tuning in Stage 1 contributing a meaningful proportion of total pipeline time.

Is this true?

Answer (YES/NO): NO